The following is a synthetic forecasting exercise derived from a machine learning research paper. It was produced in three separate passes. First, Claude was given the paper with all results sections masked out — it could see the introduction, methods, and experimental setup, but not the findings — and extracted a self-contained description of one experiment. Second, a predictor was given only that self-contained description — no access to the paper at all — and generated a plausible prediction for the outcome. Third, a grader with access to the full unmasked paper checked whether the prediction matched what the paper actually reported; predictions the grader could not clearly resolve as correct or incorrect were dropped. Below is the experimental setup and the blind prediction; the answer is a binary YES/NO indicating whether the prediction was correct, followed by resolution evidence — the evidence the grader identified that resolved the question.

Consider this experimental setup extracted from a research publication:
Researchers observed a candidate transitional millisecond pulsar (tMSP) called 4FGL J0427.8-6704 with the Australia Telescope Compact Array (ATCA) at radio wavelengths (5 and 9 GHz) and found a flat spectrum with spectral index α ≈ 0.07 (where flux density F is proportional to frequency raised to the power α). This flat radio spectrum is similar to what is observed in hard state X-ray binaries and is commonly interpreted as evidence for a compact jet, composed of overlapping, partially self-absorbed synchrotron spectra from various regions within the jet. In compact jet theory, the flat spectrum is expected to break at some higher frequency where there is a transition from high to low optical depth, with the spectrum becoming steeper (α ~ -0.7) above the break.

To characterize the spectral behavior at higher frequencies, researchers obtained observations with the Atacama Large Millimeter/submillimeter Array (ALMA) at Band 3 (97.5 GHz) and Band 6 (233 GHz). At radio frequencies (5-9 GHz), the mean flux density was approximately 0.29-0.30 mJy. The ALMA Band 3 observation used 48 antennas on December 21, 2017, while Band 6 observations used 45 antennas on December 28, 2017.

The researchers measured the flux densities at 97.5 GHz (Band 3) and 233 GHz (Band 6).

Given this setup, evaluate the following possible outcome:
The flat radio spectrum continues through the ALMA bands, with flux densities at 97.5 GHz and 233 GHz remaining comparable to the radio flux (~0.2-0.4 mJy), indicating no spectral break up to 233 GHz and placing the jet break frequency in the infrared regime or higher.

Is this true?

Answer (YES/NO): NO